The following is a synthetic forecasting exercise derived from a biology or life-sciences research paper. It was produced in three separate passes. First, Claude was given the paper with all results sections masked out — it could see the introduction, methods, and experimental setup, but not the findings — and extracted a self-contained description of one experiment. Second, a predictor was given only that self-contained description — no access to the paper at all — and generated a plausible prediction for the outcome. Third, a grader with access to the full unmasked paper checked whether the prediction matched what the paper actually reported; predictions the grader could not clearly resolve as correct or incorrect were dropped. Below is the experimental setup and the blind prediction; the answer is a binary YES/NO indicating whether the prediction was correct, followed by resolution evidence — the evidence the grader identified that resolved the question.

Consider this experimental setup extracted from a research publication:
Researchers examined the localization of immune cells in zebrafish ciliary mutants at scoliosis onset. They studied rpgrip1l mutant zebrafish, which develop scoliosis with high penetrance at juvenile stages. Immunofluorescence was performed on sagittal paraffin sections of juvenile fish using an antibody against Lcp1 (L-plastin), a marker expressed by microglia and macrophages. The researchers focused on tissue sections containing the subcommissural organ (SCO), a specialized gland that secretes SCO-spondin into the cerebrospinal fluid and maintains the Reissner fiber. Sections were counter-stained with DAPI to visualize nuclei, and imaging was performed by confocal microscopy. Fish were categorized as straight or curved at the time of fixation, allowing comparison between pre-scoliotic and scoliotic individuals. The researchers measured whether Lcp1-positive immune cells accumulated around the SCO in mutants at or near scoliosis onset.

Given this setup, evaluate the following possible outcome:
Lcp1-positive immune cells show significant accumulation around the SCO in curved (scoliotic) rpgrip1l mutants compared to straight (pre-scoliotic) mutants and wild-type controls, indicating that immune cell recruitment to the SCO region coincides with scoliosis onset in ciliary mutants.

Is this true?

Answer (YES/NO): NO